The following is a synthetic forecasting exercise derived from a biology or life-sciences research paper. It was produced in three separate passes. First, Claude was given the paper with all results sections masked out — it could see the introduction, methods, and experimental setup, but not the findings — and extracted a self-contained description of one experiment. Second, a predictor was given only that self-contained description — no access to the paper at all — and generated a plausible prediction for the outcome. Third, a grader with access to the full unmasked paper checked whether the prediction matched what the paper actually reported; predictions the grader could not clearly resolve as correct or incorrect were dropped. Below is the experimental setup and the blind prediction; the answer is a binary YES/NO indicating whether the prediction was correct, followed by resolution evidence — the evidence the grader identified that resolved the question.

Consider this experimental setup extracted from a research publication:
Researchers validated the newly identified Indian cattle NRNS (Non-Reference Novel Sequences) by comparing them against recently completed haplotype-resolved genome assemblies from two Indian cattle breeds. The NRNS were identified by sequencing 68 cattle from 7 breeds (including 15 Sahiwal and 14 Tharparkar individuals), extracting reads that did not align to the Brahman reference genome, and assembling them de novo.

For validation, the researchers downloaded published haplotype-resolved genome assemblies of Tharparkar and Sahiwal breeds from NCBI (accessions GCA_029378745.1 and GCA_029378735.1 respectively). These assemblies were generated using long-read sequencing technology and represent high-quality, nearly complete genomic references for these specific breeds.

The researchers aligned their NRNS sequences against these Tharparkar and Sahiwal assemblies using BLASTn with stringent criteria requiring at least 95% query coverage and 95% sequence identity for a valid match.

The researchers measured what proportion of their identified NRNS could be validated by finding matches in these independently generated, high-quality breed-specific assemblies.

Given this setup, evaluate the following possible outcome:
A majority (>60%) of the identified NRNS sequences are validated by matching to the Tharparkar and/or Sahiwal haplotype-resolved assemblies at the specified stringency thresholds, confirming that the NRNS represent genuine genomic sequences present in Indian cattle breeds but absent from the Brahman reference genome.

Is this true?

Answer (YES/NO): NO